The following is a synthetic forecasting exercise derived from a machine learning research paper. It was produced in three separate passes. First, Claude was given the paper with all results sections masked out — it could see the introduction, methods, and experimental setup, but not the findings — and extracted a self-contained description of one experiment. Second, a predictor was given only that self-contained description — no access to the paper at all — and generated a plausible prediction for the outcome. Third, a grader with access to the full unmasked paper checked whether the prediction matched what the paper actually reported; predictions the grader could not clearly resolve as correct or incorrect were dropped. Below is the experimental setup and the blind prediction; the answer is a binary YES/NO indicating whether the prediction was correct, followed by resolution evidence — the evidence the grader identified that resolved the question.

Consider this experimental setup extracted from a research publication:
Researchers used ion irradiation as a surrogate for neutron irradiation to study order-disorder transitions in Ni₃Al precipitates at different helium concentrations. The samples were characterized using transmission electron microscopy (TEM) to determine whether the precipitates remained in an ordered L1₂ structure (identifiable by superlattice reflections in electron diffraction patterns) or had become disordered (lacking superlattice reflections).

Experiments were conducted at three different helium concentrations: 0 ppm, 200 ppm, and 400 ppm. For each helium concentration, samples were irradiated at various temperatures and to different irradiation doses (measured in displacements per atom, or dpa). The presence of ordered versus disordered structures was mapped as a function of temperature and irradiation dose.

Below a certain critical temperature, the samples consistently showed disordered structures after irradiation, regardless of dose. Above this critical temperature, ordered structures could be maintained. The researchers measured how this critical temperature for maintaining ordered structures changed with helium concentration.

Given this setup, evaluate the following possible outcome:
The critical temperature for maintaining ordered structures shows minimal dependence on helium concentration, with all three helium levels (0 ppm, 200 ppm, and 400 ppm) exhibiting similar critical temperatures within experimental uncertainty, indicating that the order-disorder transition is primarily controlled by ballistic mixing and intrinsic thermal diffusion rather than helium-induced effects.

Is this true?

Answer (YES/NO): NO